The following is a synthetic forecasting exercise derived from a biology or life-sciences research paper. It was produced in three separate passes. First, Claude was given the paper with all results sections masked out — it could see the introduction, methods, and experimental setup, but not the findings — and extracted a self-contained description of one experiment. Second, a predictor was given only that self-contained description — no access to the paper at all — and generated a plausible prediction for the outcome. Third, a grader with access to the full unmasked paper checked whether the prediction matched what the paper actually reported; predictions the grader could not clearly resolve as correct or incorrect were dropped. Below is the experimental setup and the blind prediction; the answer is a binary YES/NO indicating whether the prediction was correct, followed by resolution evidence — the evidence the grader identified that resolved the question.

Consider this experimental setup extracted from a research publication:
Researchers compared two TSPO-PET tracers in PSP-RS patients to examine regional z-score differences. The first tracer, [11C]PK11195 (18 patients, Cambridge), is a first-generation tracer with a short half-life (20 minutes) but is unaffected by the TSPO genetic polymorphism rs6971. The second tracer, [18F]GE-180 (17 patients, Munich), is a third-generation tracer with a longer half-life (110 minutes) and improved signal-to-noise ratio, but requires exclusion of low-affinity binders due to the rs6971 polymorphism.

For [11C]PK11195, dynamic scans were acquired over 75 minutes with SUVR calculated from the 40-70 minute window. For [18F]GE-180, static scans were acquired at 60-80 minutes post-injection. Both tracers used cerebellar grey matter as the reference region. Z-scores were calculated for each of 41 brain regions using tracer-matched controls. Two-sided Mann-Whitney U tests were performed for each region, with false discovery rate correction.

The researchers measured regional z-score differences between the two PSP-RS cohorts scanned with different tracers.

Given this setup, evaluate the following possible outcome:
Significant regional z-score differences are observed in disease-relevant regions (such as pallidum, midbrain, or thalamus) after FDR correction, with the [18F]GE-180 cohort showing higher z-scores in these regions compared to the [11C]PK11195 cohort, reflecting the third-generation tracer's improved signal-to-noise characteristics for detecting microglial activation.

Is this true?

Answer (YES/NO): NO